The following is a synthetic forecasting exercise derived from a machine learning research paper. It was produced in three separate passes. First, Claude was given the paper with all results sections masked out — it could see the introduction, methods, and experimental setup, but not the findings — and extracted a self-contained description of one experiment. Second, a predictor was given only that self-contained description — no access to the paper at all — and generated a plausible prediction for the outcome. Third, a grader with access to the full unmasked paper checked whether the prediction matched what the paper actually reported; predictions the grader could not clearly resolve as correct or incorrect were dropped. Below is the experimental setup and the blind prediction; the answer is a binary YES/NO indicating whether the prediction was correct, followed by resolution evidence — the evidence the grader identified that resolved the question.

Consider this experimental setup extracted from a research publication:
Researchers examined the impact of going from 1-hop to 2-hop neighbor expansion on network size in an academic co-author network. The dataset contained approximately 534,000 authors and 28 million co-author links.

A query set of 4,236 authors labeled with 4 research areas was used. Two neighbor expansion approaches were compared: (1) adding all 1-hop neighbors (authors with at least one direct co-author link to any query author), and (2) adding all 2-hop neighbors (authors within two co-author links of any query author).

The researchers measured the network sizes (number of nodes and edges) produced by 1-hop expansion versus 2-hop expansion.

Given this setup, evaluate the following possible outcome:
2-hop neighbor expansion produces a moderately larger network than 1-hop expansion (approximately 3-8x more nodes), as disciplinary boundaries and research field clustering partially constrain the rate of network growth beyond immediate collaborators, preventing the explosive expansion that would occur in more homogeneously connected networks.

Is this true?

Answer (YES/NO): YES